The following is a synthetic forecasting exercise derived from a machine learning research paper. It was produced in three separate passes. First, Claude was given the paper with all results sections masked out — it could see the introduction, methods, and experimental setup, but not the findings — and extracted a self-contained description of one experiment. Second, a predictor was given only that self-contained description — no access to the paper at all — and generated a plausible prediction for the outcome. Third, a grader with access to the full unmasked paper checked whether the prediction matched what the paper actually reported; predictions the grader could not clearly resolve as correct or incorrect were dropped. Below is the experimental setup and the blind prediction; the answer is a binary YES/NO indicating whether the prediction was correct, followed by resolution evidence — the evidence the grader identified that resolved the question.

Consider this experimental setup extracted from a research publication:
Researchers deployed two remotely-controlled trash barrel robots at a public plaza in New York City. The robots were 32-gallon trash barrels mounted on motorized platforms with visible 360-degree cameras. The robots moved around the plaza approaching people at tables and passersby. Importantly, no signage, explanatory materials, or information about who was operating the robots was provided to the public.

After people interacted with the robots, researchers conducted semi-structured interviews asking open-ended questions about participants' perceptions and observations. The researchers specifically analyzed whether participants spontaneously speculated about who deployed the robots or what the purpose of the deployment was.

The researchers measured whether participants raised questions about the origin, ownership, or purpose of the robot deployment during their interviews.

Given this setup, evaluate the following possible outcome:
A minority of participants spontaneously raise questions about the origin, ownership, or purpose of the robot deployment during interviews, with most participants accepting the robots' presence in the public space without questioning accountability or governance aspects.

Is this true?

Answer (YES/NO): NO